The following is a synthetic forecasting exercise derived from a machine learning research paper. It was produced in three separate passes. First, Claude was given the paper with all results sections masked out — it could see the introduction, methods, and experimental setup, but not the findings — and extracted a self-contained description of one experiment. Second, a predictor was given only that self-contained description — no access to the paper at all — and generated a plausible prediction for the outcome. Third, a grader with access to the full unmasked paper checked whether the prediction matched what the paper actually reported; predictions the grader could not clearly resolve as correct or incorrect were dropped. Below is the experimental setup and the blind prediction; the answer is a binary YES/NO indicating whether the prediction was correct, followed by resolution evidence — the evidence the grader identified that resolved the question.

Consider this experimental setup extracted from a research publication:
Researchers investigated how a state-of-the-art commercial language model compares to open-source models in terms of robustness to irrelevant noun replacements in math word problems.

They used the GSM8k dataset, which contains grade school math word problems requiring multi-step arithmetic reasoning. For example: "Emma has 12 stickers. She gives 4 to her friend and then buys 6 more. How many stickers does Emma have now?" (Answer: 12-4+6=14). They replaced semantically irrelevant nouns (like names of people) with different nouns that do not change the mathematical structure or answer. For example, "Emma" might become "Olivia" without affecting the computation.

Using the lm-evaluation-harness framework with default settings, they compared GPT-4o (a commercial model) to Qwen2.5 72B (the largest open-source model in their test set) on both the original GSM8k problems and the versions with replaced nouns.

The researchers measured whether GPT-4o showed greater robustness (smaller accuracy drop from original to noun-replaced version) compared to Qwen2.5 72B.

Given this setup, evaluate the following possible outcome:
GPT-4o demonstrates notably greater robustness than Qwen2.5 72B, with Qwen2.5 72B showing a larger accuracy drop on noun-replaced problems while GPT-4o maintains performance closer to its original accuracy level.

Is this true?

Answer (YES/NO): NO